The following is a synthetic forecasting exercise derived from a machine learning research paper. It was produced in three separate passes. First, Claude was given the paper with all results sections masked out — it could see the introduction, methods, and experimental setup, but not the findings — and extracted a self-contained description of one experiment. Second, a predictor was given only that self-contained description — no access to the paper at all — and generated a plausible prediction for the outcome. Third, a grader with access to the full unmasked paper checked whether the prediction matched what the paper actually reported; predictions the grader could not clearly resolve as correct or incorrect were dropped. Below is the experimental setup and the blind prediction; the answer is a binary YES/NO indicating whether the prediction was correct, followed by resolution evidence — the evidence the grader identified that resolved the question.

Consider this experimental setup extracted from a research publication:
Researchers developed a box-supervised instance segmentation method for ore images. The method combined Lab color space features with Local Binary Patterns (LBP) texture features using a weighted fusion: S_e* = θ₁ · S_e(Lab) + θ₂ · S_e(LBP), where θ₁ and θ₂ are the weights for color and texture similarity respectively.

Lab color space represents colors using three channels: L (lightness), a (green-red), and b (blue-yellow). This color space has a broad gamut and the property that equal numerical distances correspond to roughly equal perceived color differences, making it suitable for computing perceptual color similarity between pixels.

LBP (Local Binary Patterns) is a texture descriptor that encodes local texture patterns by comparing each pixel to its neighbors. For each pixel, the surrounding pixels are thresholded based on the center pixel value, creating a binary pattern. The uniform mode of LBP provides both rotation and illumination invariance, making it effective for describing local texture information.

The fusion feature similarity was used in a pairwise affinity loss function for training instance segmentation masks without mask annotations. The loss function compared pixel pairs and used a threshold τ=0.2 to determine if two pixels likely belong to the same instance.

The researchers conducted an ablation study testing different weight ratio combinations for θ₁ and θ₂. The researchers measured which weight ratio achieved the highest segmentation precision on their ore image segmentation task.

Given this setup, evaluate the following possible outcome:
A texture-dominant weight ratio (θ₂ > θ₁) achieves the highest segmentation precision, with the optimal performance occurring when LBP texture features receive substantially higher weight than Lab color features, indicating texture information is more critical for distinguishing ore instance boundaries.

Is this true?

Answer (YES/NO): NO